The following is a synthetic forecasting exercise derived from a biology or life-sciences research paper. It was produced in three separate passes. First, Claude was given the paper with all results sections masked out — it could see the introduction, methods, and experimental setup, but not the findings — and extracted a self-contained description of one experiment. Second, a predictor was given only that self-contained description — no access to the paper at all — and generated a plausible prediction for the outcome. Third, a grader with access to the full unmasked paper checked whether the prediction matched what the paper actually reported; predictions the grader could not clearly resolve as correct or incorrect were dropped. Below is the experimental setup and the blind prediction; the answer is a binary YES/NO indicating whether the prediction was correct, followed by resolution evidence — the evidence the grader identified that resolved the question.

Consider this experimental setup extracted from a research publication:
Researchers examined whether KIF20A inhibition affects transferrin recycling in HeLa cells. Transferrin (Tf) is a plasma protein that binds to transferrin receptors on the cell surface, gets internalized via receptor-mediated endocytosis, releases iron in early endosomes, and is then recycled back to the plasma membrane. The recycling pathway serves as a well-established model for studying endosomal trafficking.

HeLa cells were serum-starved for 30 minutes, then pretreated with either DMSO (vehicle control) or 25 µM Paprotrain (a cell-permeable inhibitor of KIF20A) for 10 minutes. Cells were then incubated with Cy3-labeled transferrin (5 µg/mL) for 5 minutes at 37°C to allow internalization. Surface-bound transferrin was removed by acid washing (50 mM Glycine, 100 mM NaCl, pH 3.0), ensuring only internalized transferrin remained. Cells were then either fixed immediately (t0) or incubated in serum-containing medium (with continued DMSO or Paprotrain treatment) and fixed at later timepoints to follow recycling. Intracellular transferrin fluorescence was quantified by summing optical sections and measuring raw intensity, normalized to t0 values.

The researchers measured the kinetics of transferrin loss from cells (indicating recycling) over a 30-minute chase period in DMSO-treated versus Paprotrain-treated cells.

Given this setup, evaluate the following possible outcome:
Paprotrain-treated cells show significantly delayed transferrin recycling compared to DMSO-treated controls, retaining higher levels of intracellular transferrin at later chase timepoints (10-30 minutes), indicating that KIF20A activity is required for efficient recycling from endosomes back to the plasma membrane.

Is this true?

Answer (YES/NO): YES